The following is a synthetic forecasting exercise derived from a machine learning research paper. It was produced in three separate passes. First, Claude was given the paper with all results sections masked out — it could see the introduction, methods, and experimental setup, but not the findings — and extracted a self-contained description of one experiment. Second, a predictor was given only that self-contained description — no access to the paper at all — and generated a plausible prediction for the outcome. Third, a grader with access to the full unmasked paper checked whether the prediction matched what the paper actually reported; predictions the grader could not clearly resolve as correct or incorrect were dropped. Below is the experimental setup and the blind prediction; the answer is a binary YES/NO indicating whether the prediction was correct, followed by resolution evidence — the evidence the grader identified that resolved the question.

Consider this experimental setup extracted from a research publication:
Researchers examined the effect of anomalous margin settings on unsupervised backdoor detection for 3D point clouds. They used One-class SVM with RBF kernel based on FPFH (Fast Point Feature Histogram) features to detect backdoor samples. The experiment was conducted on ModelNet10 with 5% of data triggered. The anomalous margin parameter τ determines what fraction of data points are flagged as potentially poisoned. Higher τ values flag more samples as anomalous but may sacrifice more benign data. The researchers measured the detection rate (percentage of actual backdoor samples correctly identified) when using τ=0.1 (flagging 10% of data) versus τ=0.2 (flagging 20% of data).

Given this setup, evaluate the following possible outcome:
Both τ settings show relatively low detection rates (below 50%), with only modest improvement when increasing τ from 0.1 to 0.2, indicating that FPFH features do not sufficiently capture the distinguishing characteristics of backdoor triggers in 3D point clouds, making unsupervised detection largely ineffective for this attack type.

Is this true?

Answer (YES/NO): NO